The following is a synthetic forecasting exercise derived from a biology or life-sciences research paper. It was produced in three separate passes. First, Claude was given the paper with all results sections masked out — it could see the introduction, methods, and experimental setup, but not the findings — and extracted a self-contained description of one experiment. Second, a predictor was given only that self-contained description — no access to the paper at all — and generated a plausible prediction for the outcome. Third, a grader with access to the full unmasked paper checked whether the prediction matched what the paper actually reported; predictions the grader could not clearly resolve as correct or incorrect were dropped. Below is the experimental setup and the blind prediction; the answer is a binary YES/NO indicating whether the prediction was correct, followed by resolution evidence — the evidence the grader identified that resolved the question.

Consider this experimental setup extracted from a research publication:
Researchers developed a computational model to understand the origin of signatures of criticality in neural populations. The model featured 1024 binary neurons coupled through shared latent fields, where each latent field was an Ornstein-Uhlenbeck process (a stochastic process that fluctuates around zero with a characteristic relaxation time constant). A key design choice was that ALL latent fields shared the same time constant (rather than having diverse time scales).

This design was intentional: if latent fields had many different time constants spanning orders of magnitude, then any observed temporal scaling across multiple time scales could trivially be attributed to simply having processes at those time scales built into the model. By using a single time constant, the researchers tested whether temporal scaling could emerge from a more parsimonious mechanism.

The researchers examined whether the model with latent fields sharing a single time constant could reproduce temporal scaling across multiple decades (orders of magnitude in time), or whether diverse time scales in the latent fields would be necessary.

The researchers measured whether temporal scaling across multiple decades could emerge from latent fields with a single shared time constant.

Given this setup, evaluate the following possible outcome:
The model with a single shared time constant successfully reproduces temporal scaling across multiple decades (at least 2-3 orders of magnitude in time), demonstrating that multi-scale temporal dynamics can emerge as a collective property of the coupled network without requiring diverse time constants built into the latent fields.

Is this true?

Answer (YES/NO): NO